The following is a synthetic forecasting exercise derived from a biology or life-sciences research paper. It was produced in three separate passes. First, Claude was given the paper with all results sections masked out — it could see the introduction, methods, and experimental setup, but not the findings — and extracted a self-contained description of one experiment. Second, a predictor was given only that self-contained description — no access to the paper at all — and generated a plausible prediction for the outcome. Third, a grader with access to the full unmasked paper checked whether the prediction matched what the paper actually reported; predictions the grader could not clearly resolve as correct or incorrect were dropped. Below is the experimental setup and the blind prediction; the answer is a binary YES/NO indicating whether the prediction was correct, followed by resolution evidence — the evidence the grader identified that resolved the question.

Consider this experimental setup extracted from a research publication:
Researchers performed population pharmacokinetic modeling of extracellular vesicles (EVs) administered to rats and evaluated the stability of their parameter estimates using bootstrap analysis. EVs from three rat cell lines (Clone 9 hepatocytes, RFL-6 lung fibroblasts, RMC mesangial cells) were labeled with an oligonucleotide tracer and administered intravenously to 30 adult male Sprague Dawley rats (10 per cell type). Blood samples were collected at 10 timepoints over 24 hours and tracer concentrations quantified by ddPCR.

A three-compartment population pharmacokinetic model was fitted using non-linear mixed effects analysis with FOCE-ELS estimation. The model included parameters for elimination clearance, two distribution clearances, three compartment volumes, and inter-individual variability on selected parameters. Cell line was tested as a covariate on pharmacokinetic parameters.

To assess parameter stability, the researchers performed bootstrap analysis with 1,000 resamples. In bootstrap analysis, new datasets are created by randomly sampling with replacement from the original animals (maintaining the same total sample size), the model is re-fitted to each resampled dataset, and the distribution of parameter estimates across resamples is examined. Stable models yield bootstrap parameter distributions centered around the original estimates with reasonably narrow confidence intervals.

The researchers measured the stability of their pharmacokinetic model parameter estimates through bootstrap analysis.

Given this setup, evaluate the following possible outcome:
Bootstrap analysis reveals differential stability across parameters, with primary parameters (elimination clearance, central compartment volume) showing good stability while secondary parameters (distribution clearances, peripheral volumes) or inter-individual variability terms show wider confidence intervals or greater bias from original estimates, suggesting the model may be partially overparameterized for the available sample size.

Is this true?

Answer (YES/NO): NO